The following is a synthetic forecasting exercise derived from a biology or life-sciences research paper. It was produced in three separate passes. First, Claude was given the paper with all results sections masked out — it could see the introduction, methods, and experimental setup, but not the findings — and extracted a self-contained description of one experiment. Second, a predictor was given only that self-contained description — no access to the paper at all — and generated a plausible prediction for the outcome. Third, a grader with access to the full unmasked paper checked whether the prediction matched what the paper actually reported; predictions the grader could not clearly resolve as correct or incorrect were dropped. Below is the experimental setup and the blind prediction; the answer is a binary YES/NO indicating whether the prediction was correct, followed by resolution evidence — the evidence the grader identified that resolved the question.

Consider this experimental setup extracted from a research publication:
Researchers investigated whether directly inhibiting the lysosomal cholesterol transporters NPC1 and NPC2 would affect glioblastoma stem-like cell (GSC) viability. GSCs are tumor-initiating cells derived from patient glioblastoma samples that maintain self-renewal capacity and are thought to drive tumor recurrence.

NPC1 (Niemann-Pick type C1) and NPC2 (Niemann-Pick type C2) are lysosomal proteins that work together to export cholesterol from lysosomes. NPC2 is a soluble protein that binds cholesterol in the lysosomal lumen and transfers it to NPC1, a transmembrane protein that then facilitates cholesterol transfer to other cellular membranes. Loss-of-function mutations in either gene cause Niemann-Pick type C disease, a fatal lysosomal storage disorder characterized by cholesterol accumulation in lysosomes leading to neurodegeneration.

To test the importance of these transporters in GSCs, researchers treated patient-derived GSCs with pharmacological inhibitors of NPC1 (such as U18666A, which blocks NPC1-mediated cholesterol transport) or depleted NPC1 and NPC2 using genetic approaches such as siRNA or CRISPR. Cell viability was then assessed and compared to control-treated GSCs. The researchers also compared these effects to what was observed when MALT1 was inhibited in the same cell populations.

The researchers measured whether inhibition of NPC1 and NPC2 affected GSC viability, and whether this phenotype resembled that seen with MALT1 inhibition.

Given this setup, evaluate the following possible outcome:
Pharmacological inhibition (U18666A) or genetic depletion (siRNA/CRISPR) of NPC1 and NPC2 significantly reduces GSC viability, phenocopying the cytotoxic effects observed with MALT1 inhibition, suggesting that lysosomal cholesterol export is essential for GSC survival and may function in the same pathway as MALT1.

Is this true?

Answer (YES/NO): YES